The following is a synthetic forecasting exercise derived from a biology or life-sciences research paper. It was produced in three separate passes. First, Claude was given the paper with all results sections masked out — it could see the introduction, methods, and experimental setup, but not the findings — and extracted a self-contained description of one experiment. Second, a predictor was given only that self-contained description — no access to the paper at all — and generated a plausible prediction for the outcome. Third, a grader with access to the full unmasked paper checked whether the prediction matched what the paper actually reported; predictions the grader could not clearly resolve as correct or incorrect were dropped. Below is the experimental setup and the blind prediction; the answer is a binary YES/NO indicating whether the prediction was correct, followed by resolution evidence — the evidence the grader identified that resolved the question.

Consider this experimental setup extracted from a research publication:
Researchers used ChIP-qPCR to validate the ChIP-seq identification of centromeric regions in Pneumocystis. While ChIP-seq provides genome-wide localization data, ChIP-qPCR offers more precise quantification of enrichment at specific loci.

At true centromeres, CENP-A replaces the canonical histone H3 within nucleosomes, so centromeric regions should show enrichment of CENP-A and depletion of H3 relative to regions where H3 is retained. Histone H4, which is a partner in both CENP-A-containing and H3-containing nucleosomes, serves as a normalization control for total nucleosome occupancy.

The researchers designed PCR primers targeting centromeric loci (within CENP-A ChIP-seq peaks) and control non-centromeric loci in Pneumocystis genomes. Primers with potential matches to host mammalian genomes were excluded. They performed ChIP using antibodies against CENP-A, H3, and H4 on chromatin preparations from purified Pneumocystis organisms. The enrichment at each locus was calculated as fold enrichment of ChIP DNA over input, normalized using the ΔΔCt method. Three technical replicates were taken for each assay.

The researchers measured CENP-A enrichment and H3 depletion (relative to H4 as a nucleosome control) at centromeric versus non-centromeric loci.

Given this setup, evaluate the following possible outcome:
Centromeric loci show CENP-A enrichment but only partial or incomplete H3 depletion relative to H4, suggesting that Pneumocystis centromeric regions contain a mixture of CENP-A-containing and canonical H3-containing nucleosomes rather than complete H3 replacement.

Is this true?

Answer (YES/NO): NO